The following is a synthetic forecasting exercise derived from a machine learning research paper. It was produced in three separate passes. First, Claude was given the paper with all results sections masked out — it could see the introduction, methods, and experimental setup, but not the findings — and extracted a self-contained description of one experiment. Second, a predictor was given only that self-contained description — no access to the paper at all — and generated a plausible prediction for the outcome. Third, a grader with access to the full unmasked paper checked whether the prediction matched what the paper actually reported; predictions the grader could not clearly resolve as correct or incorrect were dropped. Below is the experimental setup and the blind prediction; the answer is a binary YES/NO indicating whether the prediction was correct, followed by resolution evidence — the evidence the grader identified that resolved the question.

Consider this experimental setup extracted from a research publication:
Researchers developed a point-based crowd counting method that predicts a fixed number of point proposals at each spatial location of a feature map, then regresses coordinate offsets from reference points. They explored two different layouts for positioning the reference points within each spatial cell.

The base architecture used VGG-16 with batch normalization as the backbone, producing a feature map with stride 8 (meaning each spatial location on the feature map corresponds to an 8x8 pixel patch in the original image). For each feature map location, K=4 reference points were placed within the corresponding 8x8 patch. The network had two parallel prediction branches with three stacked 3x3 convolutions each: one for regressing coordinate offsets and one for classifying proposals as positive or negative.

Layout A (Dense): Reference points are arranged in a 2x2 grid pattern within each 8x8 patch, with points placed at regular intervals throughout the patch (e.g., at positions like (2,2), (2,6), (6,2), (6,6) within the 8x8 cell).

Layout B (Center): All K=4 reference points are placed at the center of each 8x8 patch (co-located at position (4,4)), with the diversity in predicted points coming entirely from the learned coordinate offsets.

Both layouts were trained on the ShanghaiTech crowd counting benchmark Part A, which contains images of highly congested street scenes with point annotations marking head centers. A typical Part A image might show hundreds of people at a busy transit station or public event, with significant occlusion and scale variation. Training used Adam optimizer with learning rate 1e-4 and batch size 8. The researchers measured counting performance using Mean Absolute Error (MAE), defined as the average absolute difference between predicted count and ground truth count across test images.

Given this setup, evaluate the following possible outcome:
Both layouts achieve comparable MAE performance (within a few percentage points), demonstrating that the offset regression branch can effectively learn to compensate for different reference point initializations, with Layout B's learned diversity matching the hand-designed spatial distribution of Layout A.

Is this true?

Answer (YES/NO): YES